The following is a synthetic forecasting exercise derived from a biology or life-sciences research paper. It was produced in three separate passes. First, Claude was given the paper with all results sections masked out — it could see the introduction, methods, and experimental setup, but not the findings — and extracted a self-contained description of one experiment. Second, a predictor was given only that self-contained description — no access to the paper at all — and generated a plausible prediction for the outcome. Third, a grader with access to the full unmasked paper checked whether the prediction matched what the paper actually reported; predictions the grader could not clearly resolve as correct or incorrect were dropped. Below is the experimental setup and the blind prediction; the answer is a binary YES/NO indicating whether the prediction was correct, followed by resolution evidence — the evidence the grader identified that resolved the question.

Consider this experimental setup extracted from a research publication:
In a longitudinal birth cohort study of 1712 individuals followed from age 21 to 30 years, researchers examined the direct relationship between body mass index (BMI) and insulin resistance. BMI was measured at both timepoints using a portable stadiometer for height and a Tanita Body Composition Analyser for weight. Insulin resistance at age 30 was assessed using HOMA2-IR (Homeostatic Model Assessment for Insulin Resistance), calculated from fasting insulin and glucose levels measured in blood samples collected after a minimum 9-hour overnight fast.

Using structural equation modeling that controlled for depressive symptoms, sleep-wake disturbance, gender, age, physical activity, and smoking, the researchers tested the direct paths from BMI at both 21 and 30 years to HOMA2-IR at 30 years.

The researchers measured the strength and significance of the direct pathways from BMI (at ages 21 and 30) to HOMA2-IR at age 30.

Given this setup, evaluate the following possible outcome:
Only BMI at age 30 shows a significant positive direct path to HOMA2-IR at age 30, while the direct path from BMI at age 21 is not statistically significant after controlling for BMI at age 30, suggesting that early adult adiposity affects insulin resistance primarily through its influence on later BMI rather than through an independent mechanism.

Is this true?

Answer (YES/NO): YES